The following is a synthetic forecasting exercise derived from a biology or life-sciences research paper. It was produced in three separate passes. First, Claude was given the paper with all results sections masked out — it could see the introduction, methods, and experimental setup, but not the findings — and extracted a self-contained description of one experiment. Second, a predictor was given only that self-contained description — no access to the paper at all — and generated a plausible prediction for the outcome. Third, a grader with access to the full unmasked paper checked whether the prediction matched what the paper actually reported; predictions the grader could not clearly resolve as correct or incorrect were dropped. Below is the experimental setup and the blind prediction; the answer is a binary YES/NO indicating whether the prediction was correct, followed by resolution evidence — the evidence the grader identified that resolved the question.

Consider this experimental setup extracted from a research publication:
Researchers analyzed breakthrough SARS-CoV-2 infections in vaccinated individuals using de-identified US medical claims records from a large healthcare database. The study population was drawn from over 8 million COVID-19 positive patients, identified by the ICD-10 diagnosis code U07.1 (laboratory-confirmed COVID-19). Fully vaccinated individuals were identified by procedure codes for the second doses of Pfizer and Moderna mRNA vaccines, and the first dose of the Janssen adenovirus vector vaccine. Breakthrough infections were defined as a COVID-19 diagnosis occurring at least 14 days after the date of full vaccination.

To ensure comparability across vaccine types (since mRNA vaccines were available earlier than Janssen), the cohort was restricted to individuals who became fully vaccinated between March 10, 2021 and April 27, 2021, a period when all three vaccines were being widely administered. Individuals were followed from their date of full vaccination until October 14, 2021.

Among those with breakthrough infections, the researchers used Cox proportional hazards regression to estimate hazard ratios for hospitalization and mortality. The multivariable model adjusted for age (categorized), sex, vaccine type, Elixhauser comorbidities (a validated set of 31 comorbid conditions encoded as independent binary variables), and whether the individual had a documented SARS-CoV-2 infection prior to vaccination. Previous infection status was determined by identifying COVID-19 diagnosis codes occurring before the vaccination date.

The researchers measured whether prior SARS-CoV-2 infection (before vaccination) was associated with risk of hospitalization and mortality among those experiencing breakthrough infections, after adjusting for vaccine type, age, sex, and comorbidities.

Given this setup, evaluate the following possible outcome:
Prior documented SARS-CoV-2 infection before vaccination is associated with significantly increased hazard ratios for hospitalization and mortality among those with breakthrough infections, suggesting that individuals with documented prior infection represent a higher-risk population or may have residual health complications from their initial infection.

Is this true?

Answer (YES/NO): NO